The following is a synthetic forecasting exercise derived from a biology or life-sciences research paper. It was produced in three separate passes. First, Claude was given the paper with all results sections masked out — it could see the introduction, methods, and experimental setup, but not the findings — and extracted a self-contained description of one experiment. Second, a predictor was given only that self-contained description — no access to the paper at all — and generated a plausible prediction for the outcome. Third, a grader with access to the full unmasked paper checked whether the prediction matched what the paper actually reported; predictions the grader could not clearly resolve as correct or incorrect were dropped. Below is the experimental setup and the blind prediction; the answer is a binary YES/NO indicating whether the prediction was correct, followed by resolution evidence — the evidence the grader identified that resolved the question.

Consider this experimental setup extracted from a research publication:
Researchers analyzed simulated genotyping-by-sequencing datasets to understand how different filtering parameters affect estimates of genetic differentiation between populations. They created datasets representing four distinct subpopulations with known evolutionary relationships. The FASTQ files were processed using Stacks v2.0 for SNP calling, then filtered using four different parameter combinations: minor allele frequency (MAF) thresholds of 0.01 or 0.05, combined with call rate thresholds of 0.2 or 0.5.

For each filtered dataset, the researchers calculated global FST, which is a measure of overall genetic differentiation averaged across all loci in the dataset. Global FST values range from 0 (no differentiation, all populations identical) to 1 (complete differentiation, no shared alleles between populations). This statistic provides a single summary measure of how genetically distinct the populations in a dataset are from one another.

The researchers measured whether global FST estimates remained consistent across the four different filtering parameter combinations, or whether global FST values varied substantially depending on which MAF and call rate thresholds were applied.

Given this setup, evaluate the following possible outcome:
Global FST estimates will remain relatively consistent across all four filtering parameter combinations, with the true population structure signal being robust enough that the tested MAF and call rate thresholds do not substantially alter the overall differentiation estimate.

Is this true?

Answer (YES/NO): YES